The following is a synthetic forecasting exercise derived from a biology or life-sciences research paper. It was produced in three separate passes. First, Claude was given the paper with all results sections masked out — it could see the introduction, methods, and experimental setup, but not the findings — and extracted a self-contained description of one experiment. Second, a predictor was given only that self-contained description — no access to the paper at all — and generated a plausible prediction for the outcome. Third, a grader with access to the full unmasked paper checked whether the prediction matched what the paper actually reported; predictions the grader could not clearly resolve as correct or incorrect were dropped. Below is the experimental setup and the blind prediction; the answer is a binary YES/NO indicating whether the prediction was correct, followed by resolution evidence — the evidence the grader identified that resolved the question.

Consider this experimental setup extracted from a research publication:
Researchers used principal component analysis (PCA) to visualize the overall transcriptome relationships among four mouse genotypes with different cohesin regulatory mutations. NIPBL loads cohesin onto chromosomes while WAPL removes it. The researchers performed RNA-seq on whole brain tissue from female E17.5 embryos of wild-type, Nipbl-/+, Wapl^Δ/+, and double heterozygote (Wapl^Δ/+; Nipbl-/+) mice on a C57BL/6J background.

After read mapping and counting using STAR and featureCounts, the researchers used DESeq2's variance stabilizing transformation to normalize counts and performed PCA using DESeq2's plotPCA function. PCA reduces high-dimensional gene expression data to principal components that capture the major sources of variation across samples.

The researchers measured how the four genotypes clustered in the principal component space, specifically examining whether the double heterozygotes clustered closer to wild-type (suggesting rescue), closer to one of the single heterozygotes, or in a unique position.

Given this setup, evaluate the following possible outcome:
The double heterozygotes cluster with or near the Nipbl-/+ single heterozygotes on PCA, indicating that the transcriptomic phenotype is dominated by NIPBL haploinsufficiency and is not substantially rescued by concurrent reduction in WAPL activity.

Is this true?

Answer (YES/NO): NO